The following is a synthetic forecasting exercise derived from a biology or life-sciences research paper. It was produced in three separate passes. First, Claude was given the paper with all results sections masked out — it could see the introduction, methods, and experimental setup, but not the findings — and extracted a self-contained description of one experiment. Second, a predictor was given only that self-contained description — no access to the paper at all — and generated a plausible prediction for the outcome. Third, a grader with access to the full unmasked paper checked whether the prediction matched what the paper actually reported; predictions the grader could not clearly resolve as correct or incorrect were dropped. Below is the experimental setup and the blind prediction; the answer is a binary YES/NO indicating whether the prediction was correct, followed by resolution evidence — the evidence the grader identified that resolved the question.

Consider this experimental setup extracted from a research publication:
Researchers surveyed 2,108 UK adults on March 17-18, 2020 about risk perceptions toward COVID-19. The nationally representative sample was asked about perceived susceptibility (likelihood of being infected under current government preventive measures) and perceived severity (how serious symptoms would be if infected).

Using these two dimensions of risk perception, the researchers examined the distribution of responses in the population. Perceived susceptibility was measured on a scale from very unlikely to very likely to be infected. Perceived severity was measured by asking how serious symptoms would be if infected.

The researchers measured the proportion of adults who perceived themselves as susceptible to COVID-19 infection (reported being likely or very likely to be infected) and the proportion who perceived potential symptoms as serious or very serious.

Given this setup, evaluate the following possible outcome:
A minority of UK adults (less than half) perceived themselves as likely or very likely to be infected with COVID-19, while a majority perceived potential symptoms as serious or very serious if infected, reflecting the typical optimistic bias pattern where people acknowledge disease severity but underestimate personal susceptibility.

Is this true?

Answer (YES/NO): NO